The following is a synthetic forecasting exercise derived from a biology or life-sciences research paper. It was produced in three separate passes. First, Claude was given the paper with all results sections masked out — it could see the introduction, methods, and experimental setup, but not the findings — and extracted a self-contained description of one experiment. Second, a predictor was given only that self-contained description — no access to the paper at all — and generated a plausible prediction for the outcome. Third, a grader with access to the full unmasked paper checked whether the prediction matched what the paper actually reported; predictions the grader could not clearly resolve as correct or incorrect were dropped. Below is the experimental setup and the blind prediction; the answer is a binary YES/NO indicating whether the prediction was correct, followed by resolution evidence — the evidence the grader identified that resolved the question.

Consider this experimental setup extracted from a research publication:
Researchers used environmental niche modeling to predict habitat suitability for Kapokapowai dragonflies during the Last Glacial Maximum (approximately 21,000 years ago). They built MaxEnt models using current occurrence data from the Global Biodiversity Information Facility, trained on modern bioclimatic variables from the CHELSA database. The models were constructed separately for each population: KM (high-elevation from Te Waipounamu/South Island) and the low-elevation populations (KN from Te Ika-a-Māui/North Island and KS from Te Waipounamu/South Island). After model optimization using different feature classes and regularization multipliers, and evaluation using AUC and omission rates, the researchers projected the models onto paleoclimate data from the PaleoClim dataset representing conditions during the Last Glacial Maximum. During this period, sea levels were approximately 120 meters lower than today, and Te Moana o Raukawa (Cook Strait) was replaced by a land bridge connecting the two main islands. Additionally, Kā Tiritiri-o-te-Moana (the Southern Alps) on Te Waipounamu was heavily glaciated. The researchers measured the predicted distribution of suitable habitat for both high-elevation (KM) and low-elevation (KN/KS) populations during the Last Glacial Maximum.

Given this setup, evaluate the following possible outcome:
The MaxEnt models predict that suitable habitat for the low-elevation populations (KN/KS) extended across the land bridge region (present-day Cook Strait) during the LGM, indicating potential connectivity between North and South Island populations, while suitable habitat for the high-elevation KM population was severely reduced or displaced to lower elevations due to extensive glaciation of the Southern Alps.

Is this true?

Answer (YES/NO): NO